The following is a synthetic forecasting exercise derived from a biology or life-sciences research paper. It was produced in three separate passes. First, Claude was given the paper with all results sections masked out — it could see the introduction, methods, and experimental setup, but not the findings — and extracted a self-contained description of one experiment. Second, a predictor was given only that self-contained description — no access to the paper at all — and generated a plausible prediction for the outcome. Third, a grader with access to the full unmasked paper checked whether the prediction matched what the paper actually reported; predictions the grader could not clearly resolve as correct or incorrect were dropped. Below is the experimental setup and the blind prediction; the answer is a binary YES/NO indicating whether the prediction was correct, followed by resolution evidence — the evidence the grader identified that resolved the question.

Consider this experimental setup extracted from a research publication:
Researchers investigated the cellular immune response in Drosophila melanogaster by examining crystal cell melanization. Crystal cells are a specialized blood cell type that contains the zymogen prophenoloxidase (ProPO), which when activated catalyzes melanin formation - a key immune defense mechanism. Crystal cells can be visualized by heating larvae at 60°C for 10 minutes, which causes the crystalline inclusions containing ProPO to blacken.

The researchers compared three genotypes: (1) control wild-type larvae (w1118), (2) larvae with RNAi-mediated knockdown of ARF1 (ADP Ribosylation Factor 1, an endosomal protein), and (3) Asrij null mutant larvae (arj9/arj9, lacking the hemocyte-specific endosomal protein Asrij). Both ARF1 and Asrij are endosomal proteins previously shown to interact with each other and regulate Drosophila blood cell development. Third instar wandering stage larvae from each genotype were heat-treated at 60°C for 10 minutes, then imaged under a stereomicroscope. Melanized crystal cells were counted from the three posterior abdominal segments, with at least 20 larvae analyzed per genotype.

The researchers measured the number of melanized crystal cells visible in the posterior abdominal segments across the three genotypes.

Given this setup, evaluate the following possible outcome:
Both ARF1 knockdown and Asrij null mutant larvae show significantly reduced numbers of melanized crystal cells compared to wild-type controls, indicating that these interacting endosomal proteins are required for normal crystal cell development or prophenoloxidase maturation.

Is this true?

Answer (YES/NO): NO